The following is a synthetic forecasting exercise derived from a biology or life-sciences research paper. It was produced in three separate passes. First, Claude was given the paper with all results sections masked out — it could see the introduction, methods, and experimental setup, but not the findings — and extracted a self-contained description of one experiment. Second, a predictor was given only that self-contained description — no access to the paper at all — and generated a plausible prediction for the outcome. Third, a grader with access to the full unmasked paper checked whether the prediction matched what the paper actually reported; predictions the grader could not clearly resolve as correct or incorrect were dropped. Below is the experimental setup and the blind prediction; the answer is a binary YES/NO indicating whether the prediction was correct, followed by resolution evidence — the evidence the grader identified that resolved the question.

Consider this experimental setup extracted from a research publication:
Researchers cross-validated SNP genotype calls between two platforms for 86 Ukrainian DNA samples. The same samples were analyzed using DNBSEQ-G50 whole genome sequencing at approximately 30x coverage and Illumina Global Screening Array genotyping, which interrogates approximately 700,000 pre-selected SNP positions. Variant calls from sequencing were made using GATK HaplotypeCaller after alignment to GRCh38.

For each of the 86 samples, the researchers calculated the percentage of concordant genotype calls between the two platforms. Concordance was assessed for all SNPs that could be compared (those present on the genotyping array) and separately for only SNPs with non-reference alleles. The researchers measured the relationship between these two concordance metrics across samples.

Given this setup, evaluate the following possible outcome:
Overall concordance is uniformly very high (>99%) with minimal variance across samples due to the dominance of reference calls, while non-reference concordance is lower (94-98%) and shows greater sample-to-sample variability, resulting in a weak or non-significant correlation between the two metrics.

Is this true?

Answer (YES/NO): NO